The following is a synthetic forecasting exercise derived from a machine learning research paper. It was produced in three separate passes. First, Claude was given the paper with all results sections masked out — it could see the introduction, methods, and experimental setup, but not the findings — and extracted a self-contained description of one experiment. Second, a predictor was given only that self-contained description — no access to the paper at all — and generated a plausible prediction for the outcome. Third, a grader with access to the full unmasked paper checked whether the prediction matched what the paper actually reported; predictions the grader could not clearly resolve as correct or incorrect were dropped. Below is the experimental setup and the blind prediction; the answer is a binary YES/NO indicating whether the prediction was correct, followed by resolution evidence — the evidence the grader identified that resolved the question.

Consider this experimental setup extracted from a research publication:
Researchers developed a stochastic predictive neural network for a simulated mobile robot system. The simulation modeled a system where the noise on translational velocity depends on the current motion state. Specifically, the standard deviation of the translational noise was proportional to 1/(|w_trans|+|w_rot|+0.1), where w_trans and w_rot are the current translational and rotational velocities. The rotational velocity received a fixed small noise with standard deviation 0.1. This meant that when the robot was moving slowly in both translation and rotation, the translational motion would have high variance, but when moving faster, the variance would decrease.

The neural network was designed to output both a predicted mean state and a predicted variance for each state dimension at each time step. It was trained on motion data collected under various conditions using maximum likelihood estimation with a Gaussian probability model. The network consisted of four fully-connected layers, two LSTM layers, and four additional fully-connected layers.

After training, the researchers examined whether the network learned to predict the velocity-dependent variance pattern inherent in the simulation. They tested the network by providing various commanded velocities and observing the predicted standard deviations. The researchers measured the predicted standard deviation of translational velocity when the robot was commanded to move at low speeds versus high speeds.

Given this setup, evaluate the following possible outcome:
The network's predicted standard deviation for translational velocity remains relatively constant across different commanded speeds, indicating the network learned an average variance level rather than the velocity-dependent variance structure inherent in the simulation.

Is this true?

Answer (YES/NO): NO